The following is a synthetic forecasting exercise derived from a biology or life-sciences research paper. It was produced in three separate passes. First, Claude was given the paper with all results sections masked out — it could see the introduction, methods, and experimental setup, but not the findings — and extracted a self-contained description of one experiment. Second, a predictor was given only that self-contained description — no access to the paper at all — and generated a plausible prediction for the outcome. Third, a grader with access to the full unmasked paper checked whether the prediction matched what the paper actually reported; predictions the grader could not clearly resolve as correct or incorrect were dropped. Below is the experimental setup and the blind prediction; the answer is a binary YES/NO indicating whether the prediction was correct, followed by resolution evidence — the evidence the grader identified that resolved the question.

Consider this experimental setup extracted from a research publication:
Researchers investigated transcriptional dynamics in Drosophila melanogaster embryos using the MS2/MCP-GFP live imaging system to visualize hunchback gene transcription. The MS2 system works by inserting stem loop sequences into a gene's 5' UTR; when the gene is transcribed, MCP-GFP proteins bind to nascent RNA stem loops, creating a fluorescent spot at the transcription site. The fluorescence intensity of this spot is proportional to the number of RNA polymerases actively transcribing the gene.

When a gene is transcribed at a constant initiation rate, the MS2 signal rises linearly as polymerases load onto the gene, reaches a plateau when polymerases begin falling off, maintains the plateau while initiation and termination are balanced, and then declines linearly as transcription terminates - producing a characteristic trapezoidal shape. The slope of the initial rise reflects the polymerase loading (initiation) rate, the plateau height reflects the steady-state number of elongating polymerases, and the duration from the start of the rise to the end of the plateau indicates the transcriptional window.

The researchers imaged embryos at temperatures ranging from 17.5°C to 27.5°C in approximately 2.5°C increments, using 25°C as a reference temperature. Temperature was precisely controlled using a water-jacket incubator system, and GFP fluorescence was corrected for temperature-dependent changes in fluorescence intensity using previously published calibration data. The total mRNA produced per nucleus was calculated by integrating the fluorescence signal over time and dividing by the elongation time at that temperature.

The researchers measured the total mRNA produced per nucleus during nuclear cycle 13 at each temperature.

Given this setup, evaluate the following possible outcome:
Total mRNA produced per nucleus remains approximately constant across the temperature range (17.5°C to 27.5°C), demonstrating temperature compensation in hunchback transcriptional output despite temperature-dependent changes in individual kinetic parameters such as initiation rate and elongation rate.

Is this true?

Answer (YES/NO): YES